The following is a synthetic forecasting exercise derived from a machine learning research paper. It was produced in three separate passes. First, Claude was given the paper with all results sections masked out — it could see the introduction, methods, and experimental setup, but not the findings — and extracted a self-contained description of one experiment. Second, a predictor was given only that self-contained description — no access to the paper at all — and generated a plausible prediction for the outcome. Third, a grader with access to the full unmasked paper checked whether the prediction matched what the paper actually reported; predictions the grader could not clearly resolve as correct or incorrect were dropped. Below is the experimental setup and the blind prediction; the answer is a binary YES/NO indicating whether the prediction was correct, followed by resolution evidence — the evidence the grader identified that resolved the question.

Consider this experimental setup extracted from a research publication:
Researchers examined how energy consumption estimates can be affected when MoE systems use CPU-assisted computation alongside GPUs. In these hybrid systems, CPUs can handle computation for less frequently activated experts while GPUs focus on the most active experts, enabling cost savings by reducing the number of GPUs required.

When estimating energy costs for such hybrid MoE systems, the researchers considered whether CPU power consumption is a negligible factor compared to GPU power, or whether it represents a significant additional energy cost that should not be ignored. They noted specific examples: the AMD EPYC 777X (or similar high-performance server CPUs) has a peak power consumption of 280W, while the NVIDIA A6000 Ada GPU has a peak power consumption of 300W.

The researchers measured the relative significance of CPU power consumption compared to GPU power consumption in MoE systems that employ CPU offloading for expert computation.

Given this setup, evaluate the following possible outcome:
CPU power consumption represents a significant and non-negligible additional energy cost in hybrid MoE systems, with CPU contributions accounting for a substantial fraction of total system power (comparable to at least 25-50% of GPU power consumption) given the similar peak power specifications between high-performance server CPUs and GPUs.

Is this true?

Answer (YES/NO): YES